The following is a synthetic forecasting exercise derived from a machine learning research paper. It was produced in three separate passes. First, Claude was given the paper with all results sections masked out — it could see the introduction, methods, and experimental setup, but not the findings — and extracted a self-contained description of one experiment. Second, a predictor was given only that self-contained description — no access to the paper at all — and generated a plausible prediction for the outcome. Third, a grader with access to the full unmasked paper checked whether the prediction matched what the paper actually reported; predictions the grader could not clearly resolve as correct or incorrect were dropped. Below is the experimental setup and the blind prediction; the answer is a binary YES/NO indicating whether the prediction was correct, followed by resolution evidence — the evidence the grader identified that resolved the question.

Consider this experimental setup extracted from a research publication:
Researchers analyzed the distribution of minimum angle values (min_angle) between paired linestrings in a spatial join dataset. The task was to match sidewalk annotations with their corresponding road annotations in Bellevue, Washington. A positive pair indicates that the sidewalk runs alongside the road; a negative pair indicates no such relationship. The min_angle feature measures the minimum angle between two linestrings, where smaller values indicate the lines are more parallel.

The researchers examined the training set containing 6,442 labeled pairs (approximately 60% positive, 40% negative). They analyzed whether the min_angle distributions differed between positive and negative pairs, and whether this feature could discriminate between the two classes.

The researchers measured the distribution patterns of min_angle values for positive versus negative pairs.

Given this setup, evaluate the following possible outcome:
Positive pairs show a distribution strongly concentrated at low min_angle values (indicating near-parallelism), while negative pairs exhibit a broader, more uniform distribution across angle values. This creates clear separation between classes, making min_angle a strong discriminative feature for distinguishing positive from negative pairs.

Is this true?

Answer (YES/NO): NO